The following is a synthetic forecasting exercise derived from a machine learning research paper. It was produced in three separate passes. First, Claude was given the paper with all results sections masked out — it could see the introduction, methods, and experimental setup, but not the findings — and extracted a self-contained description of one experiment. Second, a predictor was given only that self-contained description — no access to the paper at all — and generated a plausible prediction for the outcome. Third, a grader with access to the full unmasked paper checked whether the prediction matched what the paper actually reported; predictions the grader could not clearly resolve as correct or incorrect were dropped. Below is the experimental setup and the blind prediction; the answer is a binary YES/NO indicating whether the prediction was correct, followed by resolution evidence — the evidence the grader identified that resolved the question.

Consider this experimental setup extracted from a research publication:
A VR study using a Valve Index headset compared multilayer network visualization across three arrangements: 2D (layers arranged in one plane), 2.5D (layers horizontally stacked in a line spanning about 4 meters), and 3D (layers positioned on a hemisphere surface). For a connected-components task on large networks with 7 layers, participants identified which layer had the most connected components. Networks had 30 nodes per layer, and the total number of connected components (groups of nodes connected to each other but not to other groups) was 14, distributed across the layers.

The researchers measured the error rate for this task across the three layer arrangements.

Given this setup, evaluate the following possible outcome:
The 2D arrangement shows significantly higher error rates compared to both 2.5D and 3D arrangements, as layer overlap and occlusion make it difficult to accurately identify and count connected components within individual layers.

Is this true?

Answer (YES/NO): NO